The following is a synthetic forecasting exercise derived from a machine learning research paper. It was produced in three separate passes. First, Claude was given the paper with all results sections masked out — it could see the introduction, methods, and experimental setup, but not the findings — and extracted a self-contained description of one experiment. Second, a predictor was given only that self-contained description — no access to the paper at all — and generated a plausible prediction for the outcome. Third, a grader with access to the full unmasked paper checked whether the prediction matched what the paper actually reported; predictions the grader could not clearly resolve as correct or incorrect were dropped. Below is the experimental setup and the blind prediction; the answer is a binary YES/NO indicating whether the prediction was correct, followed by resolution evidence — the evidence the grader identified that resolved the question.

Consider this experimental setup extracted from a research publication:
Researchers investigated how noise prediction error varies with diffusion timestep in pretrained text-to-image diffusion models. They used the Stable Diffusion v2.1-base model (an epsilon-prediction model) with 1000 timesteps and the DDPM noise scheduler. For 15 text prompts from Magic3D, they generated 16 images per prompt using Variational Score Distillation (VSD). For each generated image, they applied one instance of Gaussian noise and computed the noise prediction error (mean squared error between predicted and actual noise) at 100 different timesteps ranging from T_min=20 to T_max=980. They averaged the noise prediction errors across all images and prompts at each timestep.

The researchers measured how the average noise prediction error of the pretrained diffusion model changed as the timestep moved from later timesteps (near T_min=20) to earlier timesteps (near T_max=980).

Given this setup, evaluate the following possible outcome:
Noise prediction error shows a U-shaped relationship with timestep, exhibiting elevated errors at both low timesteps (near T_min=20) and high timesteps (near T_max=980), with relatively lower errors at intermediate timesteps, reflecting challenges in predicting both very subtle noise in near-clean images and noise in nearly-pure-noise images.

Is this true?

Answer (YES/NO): NO